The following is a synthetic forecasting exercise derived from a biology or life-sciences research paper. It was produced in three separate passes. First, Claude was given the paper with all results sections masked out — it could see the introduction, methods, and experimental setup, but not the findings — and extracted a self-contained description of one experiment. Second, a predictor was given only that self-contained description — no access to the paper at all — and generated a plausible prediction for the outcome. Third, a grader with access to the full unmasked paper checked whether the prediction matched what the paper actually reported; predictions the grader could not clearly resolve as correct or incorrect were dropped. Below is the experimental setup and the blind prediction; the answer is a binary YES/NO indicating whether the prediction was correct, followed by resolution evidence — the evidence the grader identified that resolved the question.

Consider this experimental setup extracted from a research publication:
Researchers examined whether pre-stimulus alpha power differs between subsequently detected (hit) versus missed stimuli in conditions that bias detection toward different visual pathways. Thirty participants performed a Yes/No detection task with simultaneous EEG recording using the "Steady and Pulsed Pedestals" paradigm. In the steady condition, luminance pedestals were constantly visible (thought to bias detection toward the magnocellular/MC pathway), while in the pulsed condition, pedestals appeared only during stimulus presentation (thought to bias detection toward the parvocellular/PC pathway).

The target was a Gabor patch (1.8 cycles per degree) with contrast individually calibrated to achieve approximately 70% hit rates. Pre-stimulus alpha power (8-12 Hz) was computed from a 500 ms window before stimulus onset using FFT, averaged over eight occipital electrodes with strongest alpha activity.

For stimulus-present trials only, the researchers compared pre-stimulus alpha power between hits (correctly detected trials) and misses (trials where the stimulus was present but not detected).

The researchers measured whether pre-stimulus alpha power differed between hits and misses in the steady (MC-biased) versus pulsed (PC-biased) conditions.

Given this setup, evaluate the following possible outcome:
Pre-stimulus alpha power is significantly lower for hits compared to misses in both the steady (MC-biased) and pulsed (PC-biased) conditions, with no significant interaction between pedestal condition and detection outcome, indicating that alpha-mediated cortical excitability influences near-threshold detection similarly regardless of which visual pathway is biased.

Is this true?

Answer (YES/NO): NO